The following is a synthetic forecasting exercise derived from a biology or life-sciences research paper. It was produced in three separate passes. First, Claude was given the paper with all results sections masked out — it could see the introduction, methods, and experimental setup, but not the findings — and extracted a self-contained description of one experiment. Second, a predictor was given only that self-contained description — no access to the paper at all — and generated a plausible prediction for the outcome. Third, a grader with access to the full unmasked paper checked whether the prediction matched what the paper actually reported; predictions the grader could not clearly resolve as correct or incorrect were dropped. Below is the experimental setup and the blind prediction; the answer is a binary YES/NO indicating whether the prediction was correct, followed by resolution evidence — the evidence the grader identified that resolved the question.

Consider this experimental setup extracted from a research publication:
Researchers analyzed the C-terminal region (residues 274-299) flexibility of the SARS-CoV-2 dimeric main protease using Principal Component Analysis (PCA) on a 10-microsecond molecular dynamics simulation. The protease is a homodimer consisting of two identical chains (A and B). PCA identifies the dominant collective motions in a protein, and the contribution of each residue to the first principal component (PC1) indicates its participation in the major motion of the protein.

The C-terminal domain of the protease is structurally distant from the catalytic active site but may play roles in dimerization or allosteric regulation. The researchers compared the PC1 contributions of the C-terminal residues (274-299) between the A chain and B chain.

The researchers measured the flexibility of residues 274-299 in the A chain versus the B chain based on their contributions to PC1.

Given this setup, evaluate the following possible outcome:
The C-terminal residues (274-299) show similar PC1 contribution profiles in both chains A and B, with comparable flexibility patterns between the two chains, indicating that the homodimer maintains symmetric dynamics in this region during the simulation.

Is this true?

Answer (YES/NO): NO